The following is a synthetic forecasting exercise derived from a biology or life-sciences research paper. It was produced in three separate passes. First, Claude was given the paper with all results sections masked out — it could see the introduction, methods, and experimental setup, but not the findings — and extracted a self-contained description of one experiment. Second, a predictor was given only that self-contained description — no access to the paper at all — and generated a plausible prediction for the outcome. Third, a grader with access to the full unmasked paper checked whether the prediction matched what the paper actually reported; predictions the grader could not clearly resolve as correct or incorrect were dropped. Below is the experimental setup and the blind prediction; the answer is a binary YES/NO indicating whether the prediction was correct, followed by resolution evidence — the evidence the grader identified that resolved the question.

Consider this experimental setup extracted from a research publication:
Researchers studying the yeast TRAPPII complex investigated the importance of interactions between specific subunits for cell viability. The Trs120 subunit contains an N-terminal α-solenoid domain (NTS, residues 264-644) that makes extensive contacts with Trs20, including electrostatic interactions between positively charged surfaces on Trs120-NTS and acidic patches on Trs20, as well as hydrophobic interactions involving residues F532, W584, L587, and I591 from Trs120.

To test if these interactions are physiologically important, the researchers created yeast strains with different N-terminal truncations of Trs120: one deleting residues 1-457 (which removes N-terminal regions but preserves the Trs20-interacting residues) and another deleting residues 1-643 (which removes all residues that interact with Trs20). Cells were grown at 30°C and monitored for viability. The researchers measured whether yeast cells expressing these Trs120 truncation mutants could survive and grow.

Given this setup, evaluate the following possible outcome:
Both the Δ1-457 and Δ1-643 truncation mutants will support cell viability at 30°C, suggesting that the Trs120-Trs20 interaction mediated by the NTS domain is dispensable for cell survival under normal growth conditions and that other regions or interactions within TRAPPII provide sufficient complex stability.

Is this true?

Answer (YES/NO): NO